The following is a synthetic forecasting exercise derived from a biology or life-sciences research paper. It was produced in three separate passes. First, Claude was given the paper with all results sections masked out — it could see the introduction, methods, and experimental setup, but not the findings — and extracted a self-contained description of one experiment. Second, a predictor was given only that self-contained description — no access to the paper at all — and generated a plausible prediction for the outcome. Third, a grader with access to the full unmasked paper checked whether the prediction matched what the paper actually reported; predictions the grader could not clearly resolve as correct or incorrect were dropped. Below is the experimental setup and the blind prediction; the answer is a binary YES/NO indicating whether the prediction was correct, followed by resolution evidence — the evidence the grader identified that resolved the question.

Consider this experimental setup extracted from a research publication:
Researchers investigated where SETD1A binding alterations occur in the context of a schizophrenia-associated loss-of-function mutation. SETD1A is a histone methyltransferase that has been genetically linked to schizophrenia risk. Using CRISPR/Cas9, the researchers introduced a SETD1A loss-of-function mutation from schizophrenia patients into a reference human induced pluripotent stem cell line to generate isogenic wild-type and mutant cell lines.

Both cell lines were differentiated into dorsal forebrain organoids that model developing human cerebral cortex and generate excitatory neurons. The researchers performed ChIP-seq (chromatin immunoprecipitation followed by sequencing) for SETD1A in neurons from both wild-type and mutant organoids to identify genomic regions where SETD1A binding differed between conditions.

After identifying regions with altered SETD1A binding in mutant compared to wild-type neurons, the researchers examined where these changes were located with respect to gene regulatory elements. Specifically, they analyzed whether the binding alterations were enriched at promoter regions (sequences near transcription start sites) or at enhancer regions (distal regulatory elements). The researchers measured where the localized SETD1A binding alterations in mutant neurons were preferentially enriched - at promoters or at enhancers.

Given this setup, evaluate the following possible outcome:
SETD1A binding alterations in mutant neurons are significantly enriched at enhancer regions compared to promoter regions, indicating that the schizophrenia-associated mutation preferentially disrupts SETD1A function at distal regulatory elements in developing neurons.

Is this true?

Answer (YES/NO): YES